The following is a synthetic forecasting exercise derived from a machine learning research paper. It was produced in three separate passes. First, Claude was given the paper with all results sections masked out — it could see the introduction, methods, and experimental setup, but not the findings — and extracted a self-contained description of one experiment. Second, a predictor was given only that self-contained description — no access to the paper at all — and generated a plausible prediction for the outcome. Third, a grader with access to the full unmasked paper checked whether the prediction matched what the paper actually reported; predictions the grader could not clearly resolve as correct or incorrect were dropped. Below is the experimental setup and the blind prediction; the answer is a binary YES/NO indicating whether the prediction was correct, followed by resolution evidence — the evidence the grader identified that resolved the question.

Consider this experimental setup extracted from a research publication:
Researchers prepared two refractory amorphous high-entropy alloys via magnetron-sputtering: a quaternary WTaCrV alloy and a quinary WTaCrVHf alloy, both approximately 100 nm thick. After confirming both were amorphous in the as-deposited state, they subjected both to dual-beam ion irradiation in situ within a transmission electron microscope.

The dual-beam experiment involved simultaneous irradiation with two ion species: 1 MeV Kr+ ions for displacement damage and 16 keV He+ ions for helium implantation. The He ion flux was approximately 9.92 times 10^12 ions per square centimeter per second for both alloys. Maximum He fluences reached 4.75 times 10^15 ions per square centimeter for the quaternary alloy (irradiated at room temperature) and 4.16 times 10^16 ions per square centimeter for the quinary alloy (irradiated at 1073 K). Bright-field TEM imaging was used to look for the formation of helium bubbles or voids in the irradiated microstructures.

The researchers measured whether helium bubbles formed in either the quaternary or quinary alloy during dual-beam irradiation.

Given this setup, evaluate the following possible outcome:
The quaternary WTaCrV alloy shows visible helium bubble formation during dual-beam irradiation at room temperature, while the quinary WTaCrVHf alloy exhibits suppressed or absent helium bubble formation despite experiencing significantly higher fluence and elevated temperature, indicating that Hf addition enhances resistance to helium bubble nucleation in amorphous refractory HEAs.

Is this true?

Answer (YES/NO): NO